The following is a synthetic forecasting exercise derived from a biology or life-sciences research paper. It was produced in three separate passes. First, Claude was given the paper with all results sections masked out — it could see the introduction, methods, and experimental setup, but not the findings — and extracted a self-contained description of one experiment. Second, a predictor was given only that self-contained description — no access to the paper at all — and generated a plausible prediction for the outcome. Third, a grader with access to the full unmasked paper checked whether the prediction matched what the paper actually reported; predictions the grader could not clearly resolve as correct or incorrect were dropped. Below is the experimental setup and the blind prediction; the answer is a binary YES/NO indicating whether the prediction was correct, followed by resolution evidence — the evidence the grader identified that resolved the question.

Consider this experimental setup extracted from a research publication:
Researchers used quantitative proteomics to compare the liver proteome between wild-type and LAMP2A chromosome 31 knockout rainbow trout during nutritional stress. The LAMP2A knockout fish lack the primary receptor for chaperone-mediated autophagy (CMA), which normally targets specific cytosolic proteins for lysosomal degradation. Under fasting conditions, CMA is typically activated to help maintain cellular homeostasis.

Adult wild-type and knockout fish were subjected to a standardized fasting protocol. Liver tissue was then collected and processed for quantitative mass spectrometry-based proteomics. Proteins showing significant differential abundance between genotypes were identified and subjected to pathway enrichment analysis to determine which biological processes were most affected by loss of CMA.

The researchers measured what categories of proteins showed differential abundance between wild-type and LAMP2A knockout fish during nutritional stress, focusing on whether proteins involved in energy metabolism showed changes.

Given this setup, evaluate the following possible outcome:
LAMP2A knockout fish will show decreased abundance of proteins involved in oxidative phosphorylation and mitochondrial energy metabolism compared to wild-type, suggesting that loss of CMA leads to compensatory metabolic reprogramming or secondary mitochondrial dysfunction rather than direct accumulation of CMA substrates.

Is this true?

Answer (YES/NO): YES